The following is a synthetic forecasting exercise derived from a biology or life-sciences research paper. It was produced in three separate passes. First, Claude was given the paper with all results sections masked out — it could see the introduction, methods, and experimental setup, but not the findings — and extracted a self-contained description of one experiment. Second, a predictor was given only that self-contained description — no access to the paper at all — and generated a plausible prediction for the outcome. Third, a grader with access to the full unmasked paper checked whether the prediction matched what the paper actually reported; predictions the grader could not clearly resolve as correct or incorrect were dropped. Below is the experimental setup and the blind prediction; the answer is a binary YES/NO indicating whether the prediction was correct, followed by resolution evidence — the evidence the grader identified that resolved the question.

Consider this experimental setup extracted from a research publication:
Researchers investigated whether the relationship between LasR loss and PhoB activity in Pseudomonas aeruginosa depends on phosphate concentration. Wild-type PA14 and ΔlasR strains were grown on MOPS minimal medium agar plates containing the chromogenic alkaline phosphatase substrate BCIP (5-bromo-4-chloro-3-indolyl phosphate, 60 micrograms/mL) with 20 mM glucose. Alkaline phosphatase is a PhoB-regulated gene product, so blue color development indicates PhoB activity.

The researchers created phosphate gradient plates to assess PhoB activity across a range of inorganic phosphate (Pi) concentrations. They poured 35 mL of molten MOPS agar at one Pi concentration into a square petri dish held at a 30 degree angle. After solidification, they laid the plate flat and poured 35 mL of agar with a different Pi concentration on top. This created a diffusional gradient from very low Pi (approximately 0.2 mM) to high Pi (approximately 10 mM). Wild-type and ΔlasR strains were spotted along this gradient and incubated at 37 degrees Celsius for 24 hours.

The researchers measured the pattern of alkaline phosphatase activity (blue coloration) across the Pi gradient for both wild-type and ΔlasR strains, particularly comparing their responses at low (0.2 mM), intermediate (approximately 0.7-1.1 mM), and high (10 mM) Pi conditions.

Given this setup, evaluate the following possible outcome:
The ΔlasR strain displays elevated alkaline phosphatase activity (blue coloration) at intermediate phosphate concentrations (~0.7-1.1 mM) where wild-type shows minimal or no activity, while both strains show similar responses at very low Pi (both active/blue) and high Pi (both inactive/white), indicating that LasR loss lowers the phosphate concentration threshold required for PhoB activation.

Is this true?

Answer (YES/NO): YES